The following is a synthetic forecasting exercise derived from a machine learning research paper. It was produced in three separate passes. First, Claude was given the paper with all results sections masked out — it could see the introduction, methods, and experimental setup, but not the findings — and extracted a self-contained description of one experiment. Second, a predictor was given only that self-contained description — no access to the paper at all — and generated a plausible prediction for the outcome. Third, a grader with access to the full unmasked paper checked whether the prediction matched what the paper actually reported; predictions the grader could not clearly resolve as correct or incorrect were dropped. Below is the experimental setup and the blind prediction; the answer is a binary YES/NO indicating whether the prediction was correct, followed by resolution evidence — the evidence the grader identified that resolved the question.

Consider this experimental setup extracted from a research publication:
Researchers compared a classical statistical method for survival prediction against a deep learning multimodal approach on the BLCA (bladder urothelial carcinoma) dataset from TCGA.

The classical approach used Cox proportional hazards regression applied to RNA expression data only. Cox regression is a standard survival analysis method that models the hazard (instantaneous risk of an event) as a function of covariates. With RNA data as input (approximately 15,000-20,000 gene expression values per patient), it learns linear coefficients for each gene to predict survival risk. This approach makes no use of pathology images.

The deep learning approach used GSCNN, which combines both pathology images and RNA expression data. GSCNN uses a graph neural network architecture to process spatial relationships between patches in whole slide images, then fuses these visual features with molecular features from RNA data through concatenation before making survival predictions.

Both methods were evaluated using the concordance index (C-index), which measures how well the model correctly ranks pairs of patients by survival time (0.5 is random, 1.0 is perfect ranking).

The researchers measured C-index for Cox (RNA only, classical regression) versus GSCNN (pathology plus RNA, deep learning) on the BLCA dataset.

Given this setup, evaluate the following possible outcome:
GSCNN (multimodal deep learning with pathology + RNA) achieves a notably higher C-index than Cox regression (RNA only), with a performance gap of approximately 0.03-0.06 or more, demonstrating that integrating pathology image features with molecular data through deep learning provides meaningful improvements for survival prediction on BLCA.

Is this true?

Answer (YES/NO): NO